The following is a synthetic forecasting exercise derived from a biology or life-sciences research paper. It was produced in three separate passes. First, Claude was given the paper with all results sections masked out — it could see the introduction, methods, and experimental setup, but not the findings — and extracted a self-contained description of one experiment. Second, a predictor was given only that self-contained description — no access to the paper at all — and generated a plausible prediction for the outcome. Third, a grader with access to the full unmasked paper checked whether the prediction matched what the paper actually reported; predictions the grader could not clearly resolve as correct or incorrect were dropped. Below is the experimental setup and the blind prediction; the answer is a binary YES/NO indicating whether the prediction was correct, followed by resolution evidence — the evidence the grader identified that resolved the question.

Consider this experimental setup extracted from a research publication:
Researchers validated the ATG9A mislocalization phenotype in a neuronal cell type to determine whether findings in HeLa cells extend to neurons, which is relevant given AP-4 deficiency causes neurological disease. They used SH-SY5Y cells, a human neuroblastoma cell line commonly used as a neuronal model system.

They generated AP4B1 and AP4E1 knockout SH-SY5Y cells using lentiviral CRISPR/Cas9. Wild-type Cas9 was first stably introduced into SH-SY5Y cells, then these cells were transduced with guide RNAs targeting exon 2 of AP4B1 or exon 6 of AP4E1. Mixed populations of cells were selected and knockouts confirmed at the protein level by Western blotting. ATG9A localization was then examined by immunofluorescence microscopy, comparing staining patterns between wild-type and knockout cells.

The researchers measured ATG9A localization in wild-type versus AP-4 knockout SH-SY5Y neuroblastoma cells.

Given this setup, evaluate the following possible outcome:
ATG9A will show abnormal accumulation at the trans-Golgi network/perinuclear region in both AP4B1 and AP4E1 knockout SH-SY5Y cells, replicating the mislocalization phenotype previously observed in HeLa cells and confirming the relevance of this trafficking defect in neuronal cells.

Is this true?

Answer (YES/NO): YES